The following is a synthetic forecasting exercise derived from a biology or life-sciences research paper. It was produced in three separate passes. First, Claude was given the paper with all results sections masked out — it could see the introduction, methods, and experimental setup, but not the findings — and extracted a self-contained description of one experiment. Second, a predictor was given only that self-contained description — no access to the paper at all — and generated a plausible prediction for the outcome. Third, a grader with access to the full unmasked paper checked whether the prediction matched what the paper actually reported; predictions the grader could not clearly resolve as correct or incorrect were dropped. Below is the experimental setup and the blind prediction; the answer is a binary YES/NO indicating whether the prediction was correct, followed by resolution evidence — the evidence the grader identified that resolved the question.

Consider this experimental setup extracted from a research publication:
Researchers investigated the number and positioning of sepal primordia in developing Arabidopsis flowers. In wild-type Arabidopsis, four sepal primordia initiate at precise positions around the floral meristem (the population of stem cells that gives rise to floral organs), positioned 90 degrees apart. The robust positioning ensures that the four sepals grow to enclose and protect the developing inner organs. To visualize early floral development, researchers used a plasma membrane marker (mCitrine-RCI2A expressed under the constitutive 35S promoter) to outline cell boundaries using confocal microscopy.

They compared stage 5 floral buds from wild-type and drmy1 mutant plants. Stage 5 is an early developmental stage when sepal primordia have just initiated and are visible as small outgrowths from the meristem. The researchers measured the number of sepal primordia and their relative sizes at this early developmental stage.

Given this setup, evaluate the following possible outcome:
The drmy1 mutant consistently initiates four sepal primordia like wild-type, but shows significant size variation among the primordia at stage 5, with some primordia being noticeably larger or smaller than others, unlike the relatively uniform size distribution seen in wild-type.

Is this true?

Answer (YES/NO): NO